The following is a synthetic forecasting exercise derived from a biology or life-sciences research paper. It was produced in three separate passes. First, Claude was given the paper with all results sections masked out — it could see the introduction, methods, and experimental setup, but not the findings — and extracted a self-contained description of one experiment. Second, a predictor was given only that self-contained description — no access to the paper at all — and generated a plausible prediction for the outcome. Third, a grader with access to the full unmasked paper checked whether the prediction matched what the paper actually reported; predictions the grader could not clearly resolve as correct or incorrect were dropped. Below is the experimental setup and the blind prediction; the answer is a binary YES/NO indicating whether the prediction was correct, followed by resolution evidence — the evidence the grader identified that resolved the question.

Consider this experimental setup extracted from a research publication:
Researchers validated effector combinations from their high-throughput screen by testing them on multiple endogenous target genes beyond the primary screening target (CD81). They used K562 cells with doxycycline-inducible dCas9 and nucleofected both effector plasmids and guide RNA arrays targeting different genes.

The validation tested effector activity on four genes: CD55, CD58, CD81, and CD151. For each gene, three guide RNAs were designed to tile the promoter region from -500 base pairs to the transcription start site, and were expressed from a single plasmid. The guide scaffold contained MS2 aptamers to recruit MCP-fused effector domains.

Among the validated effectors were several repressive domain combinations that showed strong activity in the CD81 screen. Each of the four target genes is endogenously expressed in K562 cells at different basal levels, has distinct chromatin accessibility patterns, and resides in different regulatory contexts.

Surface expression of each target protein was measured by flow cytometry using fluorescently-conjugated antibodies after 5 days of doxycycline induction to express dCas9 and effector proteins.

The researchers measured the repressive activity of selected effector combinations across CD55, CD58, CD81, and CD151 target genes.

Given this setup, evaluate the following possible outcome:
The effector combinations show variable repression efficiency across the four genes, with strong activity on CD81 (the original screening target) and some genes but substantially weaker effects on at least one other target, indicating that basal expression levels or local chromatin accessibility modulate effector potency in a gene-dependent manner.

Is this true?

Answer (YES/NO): NO